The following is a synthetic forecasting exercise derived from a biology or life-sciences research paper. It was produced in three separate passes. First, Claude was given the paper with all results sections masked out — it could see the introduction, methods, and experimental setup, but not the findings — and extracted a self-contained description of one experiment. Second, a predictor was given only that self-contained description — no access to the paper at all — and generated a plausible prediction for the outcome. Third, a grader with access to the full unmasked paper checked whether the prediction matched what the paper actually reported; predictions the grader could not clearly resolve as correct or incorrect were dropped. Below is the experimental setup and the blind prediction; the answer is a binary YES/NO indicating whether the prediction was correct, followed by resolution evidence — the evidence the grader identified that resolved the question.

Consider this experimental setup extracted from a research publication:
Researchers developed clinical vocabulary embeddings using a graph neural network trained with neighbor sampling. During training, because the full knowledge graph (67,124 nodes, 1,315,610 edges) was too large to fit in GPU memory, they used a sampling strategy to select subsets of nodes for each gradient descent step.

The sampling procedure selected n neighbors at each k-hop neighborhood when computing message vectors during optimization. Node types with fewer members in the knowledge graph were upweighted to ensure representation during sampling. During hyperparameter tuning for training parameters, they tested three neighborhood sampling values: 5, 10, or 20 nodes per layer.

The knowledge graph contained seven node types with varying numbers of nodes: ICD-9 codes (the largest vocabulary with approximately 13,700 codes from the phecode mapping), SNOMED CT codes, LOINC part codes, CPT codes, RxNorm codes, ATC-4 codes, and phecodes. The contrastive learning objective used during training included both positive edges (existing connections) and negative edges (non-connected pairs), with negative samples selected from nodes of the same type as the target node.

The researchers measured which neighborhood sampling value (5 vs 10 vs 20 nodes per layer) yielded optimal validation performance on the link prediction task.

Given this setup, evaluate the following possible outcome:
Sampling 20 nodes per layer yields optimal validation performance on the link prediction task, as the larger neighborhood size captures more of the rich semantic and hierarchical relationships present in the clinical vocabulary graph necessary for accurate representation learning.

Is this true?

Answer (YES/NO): YES